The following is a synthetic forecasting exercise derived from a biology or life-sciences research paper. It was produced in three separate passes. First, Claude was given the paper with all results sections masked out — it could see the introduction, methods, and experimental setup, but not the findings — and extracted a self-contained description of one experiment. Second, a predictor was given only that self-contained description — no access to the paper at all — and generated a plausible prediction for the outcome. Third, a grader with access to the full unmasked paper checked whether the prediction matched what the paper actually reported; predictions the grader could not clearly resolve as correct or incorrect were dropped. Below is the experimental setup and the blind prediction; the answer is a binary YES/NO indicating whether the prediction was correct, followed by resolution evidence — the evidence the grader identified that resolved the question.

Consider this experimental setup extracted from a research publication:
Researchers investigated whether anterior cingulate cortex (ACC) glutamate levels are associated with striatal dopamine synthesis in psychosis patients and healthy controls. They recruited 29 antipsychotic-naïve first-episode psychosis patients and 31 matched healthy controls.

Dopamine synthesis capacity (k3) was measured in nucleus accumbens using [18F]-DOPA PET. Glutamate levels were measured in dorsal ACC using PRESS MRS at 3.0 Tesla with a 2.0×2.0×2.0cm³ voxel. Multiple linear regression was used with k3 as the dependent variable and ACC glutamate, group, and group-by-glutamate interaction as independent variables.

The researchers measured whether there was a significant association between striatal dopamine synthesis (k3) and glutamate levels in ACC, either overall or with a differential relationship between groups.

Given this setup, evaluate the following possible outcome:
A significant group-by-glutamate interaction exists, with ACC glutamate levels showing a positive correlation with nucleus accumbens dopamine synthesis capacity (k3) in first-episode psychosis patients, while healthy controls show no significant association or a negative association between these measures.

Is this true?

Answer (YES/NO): NO